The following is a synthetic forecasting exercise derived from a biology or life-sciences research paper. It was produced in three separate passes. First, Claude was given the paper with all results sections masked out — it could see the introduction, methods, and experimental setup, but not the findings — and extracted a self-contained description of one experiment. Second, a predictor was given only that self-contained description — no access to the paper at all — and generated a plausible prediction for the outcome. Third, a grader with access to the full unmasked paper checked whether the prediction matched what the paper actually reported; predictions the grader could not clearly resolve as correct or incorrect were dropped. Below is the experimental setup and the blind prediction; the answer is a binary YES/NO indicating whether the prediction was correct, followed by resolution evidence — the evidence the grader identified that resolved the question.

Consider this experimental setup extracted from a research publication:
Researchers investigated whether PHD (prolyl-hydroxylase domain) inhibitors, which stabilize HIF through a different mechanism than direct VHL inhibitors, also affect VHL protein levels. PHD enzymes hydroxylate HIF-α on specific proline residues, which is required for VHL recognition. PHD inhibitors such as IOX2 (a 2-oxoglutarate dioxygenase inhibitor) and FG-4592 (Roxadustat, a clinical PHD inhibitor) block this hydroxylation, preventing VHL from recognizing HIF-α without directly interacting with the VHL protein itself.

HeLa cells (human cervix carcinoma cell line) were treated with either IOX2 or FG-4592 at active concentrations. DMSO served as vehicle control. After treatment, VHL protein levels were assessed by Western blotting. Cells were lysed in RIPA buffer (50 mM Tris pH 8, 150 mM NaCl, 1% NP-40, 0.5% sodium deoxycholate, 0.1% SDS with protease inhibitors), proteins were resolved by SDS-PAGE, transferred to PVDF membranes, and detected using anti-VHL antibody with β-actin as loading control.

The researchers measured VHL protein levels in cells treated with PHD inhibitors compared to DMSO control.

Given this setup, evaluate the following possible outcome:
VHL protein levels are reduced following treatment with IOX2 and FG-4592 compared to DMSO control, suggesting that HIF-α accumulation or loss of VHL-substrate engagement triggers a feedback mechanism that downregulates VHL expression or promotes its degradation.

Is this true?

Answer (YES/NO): NO